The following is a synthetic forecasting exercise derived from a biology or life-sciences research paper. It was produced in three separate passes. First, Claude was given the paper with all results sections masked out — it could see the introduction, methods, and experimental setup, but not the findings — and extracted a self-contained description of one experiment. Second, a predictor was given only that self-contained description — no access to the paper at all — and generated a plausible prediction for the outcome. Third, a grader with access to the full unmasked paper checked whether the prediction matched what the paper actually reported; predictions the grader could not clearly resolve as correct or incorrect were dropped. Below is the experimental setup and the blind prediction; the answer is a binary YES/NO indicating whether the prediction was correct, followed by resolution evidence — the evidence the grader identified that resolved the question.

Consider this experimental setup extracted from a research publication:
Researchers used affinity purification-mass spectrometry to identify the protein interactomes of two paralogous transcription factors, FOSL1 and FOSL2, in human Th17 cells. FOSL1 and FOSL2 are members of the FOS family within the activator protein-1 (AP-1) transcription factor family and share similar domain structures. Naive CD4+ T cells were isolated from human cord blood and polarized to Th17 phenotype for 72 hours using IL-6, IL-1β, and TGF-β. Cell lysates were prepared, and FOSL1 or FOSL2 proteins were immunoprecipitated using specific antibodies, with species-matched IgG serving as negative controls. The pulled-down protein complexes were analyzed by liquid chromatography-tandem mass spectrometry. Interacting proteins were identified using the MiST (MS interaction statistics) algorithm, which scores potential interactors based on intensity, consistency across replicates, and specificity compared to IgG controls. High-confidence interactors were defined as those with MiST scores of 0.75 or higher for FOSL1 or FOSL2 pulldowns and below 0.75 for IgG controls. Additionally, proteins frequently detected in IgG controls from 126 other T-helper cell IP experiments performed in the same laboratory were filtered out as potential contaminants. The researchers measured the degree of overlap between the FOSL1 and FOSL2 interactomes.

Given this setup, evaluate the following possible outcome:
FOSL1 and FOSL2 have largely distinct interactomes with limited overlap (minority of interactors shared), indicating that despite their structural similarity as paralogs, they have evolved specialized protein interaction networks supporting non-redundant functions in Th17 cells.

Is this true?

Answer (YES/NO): YES